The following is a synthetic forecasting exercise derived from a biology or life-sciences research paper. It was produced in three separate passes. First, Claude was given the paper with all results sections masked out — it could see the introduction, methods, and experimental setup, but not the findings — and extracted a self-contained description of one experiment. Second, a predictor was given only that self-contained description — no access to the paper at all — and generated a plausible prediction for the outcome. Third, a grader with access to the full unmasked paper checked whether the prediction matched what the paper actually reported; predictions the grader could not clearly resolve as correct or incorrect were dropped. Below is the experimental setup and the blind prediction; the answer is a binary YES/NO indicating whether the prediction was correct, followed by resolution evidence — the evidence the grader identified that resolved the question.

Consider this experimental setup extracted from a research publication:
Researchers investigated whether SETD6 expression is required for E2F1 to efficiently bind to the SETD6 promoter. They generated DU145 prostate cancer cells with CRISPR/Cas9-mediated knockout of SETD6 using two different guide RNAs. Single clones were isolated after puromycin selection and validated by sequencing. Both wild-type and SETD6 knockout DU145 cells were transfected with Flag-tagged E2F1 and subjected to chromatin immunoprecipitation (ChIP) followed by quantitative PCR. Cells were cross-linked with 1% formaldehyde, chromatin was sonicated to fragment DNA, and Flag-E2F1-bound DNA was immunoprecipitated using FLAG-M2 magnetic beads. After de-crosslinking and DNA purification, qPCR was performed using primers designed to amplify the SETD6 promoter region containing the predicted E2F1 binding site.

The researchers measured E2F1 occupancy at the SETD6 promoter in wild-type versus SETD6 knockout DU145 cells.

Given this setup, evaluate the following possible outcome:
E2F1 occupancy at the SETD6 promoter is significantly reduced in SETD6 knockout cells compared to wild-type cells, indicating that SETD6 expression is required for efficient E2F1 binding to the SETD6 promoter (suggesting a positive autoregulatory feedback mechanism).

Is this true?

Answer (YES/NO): YES